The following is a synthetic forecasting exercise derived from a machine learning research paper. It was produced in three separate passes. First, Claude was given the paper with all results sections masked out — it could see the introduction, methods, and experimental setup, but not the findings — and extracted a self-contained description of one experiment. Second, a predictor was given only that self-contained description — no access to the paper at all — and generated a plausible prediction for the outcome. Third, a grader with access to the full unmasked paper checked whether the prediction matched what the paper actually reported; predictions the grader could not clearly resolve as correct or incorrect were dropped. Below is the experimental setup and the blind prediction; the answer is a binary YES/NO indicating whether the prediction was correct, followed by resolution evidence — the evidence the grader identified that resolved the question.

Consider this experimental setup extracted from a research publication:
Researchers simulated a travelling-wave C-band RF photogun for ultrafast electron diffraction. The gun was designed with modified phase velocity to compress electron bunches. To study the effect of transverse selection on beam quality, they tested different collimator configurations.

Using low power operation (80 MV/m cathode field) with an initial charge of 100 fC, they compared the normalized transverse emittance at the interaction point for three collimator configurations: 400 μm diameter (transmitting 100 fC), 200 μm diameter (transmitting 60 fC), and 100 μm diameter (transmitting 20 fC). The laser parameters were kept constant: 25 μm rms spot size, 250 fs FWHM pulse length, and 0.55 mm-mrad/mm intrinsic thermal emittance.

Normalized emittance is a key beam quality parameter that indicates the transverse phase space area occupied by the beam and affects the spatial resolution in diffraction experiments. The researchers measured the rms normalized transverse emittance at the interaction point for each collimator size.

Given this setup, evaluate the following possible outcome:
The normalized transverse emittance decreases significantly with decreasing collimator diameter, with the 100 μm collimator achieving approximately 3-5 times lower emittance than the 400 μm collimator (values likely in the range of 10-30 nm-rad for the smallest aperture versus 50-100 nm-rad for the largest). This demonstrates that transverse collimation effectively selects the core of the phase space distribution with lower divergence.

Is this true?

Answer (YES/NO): NO